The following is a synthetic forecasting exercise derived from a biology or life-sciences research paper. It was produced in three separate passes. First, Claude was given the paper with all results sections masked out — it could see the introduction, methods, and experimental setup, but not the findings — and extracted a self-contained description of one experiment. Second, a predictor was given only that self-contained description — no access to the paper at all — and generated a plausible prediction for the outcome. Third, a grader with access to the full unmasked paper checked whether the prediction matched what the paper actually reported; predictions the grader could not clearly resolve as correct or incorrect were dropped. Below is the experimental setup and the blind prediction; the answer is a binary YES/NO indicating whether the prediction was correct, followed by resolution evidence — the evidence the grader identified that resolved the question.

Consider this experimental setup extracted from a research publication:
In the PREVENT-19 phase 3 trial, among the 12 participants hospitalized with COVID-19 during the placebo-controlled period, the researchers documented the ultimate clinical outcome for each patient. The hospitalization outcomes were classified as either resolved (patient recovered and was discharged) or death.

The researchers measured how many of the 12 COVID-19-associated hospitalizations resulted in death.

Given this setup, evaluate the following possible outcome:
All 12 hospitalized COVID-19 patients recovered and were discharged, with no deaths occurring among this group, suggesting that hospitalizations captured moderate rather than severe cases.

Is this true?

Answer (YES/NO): NO